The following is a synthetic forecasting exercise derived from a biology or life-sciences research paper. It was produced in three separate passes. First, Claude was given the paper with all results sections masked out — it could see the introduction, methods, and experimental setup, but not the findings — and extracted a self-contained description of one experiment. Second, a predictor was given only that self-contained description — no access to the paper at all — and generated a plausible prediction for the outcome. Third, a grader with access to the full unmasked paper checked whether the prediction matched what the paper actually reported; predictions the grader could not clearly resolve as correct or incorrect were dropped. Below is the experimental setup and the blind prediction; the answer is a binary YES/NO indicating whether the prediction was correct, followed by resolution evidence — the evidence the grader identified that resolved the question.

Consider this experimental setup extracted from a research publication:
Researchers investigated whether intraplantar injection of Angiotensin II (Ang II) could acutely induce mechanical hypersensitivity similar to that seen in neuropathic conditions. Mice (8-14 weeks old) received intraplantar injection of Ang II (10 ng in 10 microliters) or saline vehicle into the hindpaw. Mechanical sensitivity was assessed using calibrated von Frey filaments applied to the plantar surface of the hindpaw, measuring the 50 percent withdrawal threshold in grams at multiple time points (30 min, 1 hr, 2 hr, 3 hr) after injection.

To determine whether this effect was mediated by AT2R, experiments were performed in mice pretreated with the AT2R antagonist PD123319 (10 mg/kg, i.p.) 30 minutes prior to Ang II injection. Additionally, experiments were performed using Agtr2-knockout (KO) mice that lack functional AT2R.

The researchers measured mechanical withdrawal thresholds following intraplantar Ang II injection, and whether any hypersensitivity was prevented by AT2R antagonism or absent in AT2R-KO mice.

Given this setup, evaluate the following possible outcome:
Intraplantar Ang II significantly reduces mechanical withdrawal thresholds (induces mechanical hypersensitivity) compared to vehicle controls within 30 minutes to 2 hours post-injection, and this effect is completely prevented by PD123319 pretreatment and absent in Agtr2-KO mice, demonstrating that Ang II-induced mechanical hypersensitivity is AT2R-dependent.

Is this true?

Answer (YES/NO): YES